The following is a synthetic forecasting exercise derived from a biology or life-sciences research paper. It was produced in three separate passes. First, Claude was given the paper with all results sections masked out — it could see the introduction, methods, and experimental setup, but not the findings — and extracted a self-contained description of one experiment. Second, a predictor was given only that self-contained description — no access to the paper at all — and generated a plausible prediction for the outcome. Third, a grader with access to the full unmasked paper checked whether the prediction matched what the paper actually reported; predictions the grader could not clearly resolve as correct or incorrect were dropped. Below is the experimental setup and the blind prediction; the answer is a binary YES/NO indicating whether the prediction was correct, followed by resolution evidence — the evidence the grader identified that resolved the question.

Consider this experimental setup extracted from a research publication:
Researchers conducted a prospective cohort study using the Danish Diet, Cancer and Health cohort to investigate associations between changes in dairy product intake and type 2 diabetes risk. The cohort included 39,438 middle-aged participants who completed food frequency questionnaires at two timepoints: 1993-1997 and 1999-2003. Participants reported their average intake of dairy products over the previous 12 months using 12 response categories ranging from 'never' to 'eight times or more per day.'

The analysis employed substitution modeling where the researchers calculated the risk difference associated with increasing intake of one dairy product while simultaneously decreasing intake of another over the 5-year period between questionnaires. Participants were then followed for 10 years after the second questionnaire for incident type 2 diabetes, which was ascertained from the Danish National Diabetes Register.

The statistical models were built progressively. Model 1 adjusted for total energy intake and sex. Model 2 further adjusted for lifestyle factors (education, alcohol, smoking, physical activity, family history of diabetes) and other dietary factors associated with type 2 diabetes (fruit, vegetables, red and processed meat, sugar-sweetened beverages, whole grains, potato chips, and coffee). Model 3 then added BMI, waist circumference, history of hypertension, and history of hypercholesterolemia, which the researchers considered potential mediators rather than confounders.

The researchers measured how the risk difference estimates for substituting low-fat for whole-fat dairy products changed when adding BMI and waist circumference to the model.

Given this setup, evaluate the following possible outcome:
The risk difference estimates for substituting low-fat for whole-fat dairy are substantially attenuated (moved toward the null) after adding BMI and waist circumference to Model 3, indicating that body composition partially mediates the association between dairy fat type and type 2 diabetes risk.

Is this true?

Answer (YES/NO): NO